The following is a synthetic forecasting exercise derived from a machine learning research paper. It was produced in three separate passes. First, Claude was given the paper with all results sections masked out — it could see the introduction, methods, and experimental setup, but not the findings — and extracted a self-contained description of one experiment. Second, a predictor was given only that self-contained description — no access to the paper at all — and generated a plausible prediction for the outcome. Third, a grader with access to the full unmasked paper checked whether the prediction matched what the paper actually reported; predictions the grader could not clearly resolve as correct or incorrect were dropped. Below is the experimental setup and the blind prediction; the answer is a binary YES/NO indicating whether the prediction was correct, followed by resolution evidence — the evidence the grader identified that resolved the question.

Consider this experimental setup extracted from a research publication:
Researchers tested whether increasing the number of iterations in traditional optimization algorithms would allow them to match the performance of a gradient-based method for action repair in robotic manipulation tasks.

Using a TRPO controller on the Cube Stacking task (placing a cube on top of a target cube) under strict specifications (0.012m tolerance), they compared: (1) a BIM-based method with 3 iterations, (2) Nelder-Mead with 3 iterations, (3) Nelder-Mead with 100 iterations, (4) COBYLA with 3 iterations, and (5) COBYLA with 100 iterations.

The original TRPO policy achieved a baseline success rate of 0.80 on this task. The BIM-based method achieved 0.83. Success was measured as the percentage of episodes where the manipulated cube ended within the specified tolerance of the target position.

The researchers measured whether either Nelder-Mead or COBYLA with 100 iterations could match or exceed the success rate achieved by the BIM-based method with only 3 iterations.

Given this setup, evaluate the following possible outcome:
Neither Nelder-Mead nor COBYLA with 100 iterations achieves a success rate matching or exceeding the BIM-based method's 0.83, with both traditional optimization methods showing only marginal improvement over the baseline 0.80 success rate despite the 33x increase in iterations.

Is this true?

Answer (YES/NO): NO